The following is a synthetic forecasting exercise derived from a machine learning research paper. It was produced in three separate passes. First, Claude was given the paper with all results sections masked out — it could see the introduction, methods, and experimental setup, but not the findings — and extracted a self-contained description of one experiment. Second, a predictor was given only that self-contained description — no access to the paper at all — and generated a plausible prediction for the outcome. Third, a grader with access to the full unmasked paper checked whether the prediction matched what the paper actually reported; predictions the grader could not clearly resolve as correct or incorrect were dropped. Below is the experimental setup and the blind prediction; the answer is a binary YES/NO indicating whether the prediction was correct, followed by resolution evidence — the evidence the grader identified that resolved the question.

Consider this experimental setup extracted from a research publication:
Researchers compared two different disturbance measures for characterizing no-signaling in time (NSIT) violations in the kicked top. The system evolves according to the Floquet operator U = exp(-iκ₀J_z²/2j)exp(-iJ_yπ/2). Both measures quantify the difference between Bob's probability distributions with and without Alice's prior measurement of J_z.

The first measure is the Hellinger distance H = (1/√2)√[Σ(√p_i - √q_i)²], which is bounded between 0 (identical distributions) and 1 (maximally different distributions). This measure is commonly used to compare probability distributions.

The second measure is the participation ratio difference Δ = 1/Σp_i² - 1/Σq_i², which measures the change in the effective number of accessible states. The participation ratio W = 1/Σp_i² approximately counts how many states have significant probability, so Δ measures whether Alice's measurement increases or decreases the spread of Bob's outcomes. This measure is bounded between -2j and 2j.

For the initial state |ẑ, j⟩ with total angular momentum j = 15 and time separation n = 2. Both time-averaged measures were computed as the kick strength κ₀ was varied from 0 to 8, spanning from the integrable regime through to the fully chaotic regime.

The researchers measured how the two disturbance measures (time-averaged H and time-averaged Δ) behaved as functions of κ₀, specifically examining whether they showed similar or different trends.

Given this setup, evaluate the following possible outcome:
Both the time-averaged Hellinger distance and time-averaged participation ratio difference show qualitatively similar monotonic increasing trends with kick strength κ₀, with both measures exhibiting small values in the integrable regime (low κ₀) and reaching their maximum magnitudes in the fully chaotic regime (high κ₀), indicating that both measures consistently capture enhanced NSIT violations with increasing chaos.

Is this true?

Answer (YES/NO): NO